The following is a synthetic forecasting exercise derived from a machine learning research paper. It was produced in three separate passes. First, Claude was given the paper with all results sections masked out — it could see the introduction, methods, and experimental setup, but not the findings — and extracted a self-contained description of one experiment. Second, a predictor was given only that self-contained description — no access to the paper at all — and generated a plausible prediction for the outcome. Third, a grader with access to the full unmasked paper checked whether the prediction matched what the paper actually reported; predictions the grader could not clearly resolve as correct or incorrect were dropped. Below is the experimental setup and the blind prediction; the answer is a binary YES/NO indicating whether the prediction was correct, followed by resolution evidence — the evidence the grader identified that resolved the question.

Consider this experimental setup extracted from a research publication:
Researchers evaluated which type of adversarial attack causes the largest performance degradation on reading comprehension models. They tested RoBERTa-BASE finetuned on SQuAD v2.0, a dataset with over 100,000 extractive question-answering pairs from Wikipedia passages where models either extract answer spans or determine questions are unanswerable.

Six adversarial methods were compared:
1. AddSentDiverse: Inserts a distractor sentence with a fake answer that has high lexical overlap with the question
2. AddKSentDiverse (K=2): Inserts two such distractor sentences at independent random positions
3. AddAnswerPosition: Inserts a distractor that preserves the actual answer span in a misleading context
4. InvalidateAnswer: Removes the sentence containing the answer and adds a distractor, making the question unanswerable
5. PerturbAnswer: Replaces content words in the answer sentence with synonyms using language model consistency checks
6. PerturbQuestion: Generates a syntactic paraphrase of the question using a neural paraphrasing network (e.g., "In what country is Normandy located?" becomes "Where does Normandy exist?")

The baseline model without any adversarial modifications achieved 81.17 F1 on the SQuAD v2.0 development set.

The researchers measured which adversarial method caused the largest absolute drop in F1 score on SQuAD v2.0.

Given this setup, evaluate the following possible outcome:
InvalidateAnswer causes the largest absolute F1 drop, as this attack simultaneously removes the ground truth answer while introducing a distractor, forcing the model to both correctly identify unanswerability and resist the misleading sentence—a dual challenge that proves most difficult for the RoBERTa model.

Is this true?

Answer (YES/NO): NO